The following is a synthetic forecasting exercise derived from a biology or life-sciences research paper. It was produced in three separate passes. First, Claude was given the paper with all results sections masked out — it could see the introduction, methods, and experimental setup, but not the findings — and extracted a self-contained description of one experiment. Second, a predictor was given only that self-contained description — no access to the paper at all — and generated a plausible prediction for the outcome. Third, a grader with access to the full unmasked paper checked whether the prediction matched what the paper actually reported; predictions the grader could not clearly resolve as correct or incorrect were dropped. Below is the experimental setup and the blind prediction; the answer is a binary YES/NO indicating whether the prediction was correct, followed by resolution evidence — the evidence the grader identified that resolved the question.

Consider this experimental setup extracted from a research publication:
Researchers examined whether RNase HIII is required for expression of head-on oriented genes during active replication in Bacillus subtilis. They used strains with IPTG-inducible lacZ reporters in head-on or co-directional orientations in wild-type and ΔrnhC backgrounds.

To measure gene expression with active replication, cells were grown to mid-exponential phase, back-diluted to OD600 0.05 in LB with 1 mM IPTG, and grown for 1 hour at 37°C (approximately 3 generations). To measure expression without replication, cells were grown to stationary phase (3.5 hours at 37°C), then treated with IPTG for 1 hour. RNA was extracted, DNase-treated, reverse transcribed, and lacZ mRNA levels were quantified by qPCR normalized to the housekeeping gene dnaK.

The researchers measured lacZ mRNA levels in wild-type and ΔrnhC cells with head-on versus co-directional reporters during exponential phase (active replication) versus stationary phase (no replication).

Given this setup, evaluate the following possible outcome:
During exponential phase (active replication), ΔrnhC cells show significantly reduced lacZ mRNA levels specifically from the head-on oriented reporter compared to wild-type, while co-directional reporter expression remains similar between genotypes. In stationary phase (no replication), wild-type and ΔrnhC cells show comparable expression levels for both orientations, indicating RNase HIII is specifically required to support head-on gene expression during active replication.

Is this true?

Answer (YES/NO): YES